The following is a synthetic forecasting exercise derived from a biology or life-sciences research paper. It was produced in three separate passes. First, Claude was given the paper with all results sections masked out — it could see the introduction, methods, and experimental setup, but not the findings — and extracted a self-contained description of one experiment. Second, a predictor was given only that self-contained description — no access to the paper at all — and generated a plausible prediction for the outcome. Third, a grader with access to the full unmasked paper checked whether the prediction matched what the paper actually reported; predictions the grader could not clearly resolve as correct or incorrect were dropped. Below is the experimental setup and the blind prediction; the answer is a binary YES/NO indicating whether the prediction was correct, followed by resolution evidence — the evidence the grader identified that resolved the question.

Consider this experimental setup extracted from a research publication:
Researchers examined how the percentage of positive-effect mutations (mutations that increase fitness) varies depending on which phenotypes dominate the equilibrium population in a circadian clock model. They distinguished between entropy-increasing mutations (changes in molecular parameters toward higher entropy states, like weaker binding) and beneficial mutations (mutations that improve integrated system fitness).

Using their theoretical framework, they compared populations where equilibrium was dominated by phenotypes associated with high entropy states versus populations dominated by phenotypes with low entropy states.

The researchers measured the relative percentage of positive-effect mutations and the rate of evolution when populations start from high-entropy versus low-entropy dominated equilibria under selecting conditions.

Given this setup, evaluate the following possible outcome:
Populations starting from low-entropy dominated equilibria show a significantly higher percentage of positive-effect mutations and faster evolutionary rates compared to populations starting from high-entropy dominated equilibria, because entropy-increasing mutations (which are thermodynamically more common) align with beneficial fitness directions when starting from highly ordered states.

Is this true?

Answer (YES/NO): YES